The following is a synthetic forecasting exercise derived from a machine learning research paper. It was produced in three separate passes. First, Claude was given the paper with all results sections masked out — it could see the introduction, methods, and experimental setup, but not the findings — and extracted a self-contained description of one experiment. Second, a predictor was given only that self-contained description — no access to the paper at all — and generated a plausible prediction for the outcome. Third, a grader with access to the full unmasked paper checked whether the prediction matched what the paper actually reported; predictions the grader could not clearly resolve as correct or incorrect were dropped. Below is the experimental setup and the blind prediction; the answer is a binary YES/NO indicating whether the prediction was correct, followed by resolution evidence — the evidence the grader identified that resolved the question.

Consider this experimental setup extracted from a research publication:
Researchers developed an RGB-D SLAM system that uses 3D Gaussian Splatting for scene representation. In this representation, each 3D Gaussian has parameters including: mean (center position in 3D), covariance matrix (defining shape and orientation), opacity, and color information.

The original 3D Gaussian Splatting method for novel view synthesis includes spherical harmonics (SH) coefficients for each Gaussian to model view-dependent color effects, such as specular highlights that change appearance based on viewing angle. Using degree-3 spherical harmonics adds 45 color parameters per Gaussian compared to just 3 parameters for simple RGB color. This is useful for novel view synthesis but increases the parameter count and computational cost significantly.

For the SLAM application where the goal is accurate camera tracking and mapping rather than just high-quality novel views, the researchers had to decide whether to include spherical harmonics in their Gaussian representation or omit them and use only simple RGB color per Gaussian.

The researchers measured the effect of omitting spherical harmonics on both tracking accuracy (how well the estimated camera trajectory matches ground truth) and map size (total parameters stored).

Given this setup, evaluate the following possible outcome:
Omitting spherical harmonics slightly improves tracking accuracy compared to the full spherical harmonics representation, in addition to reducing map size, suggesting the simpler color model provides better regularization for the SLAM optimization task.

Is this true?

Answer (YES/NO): YES